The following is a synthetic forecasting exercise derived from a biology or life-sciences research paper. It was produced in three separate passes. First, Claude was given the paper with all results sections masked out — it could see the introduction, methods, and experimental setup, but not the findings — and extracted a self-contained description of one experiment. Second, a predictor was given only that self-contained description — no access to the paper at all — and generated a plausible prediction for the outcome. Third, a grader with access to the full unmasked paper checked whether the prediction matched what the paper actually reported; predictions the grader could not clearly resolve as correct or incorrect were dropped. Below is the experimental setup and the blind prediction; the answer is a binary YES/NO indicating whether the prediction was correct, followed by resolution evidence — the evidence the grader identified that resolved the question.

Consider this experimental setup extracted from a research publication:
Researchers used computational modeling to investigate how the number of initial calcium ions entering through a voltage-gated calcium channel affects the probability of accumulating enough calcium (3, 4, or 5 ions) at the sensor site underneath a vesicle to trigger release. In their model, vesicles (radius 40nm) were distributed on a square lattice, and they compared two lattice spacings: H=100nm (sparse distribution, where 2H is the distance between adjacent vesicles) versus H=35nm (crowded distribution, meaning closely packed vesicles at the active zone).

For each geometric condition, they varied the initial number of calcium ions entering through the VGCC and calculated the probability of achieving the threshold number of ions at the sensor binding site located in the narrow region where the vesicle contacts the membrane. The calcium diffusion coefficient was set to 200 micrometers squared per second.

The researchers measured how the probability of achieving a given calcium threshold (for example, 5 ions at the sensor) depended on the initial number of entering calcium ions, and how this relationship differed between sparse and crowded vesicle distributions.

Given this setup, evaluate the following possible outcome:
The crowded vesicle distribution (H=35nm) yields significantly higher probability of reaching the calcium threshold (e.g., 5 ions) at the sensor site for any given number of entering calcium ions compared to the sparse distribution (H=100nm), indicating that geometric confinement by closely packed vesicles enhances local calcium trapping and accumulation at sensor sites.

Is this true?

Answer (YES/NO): YES